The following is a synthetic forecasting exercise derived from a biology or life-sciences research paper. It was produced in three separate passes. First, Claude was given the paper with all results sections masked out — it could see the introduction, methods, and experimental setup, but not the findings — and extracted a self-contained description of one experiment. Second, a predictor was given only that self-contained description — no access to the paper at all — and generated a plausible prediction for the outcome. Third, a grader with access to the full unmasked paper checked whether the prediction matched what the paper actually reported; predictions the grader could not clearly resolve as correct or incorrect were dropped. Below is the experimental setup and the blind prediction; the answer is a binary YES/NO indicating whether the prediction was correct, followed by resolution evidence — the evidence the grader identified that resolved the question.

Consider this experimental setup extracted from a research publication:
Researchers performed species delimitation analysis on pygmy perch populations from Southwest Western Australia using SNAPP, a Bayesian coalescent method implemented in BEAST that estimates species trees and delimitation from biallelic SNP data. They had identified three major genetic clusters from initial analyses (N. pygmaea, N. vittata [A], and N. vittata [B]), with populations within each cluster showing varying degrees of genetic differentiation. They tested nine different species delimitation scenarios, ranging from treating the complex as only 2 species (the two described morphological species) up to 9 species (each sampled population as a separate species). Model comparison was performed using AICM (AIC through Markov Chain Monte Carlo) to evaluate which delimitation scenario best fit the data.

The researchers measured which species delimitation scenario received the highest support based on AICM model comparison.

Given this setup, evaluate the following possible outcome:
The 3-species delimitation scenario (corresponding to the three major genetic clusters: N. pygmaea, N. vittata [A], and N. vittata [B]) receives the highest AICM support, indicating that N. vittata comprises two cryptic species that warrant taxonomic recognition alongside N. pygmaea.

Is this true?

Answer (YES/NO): NO